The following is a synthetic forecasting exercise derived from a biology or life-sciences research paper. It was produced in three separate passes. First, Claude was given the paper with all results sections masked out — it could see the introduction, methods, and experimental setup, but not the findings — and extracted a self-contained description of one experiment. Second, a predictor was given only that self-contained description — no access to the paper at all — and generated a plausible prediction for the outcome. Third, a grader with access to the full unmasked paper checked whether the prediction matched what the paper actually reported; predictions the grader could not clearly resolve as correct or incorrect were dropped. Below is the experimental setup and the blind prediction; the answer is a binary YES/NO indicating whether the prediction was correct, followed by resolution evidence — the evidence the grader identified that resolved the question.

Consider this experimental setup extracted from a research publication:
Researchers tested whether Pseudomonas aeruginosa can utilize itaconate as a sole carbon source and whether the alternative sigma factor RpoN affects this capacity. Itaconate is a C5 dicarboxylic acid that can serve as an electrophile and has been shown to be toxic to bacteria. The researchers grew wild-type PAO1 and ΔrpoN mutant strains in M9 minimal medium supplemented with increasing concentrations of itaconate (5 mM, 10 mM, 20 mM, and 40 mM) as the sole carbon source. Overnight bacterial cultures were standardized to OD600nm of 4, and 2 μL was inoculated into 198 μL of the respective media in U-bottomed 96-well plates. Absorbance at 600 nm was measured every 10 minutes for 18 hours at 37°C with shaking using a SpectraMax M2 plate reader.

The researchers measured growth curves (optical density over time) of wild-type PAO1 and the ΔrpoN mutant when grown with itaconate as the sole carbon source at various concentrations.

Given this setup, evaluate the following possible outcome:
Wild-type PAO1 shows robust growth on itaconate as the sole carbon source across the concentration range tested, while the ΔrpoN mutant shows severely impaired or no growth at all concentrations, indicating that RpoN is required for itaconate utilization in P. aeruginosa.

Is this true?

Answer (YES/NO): NO